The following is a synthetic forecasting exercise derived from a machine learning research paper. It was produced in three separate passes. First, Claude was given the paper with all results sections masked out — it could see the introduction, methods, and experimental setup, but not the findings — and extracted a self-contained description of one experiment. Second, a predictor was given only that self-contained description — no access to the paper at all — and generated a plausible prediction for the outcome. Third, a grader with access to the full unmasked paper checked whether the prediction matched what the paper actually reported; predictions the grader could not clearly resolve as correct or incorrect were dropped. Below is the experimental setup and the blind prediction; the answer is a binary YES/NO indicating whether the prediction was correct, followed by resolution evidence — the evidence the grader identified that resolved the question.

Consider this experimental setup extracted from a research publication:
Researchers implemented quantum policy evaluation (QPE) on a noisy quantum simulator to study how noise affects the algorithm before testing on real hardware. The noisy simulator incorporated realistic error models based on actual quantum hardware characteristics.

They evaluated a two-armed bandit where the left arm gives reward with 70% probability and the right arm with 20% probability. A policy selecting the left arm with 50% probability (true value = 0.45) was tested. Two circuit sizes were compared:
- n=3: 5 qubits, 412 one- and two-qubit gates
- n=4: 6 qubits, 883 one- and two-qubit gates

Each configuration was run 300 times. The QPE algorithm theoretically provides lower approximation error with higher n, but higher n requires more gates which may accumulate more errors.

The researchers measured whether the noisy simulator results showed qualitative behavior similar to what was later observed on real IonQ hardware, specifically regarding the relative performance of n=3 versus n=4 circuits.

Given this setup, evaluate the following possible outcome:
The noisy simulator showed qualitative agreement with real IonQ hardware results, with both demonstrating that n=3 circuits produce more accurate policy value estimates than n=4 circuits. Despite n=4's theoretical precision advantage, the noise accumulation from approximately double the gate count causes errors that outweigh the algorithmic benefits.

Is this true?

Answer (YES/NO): YES